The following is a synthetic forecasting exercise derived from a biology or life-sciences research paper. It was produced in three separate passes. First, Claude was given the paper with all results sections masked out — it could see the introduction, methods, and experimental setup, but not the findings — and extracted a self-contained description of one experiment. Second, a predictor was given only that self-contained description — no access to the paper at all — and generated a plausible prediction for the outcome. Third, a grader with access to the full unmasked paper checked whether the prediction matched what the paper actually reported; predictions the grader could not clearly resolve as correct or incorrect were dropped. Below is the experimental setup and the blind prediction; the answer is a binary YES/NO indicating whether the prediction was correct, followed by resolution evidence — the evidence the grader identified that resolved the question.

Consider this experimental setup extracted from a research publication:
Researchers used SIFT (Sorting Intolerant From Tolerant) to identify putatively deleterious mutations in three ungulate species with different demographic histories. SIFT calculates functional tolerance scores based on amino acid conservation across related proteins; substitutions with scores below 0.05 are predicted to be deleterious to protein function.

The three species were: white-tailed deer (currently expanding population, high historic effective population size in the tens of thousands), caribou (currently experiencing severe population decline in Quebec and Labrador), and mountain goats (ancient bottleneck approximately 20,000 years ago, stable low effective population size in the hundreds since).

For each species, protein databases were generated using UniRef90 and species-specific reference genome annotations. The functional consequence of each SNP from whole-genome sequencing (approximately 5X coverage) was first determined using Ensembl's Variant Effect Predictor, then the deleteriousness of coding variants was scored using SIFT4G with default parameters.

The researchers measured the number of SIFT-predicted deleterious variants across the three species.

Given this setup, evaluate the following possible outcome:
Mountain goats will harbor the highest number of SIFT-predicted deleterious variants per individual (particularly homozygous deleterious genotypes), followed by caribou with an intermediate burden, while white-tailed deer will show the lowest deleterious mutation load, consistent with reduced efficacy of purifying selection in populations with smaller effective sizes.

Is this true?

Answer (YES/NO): NO